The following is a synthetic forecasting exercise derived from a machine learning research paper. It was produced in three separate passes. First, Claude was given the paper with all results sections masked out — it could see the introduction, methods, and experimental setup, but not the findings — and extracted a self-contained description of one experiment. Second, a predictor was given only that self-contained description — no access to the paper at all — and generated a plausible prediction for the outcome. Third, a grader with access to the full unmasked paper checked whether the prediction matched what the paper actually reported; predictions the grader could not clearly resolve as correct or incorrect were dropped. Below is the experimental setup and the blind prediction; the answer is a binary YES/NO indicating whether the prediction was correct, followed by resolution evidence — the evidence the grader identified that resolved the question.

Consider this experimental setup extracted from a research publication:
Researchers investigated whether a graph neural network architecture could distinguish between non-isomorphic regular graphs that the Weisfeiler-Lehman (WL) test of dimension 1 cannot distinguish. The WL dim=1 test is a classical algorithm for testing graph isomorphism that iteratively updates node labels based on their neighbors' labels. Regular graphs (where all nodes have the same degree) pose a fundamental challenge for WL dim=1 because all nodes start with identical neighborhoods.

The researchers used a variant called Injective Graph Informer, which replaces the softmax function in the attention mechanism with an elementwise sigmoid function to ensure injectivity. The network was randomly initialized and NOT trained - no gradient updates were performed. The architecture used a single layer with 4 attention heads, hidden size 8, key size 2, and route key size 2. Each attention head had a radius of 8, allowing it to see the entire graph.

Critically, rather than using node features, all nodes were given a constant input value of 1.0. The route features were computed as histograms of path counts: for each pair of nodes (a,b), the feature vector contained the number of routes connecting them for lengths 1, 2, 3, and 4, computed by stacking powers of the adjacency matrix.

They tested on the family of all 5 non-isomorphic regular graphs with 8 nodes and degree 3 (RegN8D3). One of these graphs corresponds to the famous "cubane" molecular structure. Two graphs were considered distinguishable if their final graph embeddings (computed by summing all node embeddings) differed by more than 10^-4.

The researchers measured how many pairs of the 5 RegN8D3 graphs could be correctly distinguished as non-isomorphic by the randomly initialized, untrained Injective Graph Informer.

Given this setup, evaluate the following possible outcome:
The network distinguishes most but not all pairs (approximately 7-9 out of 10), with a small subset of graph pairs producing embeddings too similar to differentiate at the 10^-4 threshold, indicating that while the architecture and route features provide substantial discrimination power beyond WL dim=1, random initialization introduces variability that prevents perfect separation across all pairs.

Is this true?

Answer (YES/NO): NO